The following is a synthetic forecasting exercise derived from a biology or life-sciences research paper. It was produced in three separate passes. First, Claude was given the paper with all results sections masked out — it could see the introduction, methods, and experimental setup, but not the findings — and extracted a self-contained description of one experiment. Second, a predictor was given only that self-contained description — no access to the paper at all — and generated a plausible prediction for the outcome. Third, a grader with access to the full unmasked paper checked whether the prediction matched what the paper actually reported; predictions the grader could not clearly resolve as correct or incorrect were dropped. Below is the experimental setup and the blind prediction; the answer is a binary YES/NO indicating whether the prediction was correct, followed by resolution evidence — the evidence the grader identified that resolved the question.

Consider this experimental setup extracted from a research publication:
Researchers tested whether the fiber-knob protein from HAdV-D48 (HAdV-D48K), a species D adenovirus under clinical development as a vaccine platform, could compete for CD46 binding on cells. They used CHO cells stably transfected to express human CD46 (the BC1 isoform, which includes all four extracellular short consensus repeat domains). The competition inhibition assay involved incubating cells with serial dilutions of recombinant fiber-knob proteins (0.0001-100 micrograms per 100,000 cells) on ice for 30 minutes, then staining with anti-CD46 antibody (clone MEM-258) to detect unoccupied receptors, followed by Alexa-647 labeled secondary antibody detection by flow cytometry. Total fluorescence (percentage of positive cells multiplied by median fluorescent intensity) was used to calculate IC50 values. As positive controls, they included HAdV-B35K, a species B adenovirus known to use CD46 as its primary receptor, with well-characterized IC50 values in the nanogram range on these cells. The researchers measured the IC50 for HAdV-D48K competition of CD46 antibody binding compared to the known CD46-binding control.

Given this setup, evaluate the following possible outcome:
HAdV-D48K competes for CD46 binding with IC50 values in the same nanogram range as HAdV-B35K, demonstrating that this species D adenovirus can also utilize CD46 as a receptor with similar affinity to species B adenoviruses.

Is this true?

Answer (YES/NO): NO